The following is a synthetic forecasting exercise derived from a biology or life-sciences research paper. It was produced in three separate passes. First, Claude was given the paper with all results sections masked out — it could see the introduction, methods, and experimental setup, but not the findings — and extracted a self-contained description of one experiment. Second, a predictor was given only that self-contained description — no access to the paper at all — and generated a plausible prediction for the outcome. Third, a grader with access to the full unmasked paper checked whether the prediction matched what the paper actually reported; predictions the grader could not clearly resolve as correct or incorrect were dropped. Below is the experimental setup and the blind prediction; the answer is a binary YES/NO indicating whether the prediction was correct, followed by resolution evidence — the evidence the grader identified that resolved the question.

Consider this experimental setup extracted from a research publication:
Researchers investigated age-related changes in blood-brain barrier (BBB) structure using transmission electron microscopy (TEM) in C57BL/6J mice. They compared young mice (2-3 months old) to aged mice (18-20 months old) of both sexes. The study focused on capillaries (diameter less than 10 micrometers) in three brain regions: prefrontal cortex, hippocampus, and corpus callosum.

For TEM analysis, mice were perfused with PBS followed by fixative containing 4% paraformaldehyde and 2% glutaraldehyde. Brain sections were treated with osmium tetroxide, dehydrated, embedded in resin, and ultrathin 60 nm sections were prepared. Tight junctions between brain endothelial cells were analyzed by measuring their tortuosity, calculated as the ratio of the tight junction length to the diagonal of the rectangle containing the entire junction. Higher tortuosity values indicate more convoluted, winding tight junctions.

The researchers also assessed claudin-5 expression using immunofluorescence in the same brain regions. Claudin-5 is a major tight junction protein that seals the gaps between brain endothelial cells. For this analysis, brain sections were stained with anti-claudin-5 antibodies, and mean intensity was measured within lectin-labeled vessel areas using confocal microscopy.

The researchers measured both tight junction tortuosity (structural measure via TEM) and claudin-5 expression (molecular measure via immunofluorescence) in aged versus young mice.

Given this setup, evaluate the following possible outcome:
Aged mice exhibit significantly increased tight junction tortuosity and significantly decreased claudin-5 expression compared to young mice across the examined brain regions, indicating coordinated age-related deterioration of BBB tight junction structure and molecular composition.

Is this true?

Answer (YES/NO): NO